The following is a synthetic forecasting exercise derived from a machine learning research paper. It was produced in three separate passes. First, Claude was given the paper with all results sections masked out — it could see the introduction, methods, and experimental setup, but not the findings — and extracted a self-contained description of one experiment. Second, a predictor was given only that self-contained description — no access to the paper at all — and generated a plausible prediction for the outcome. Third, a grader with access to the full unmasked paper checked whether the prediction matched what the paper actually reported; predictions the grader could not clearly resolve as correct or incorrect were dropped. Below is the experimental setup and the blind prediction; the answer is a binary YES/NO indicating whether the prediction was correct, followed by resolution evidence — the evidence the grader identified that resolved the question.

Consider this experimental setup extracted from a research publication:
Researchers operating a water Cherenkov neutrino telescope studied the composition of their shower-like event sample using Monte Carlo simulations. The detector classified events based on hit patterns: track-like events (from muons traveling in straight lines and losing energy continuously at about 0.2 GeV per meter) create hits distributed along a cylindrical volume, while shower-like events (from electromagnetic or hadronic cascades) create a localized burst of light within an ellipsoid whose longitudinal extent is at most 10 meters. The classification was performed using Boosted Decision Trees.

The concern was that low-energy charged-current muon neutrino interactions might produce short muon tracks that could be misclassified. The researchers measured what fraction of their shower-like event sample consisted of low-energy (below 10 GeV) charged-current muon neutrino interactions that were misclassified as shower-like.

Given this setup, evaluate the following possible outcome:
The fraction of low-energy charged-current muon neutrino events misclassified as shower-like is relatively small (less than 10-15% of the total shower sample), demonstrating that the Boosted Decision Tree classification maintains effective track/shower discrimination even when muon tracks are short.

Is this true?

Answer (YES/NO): NO